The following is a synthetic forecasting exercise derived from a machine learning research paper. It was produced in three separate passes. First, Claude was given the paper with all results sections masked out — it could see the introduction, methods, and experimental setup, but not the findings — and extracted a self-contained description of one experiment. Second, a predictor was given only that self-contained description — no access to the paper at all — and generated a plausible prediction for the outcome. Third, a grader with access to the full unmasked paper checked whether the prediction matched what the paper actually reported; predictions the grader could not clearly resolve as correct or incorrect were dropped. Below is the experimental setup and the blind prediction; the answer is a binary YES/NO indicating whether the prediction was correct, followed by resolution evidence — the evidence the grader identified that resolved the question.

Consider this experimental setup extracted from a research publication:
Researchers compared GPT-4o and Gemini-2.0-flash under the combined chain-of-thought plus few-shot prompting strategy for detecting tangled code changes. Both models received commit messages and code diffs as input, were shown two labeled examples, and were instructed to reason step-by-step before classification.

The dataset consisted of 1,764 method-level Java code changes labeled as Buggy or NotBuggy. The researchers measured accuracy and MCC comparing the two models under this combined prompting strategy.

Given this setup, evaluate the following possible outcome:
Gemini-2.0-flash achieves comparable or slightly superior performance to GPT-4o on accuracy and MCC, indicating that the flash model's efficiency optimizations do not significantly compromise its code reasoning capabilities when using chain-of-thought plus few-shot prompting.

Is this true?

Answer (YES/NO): NO